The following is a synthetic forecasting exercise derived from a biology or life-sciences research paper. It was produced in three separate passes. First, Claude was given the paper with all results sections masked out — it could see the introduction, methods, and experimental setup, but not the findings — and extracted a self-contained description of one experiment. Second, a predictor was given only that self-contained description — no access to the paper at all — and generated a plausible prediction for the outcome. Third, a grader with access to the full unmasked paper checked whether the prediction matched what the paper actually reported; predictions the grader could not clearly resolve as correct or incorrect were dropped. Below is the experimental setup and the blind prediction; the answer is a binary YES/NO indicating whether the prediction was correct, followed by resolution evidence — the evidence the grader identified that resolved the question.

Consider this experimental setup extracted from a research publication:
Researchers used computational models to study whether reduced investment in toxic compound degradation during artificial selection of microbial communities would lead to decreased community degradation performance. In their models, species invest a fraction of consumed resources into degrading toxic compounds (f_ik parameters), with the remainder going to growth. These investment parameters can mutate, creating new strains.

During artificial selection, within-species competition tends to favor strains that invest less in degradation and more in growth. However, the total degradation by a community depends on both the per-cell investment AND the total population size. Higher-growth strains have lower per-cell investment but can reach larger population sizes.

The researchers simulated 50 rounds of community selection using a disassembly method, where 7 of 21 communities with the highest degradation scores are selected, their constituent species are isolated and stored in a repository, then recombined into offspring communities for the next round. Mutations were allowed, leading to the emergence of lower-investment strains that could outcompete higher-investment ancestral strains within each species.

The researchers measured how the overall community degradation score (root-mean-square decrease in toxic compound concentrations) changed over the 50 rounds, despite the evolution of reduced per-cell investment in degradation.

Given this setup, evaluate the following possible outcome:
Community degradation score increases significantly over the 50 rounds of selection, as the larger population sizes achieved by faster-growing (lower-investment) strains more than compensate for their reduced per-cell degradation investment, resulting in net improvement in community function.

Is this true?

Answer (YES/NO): NO